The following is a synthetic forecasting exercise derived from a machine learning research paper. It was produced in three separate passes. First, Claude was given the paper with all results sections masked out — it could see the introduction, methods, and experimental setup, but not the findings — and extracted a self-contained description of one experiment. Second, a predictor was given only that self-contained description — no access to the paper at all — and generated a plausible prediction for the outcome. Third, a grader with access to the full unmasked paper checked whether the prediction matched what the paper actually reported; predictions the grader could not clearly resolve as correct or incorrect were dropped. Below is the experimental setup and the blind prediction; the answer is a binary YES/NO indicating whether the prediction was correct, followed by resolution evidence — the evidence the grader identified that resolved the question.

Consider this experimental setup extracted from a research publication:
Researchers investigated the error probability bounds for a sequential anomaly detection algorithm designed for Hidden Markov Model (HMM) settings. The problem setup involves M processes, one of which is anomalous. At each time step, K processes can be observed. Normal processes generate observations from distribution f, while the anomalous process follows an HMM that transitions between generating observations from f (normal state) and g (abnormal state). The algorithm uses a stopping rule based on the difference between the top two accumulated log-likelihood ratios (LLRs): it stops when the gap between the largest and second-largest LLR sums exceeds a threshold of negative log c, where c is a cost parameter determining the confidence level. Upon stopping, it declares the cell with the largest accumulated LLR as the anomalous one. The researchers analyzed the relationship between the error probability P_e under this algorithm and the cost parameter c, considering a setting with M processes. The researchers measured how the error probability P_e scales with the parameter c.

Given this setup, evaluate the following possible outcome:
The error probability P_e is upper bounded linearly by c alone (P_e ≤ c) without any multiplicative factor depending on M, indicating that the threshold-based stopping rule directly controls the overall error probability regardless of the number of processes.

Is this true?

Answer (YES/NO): NO